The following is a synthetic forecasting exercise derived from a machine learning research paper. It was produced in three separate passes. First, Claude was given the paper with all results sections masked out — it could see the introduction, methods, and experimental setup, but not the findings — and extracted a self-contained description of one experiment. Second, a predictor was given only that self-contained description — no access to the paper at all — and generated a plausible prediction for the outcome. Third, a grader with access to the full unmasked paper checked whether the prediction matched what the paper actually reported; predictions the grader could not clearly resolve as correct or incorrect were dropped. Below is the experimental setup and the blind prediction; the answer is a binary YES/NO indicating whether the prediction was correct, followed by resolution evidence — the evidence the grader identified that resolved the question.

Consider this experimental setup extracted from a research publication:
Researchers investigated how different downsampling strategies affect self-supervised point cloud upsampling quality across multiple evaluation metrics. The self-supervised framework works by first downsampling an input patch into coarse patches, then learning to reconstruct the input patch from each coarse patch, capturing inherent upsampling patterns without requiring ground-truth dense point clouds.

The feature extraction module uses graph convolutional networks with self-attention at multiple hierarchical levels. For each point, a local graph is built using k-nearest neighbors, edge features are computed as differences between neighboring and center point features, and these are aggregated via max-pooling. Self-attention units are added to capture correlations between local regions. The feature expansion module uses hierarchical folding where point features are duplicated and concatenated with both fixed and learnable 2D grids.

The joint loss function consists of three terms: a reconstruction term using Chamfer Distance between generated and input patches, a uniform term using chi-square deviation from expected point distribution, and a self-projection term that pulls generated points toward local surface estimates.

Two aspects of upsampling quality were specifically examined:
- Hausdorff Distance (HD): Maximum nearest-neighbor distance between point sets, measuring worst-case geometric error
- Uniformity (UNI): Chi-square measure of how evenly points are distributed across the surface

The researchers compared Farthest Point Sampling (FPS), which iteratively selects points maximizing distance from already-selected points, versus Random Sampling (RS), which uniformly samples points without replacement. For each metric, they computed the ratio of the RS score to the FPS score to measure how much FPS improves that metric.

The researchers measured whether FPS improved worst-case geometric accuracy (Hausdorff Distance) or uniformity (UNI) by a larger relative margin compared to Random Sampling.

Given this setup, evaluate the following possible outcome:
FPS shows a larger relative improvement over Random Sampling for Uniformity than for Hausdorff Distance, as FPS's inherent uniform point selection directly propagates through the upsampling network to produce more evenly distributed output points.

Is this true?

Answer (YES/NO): NO